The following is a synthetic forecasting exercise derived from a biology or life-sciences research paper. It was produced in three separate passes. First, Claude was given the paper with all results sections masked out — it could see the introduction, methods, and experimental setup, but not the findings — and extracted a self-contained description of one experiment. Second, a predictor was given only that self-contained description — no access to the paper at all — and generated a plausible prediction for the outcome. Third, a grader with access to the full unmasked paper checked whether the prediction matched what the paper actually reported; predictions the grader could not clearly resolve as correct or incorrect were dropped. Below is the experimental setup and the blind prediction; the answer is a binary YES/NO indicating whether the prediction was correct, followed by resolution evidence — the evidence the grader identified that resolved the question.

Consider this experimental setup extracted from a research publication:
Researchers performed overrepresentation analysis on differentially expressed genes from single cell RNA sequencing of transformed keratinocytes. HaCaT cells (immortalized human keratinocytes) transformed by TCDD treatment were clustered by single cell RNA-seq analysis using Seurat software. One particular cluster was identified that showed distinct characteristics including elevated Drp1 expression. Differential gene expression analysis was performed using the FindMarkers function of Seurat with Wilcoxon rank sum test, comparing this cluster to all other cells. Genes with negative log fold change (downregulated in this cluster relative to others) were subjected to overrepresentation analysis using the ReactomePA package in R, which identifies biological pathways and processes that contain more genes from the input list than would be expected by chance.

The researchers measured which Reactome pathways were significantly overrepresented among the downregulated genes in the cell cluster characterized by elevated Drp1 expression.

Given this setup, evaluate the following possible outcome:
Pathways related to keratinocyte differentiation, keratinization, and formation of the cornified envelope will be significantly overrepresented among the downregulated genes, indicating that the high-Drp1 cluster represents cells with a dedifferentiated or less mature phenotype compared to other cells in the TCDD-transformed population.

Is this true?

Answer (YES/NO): NO